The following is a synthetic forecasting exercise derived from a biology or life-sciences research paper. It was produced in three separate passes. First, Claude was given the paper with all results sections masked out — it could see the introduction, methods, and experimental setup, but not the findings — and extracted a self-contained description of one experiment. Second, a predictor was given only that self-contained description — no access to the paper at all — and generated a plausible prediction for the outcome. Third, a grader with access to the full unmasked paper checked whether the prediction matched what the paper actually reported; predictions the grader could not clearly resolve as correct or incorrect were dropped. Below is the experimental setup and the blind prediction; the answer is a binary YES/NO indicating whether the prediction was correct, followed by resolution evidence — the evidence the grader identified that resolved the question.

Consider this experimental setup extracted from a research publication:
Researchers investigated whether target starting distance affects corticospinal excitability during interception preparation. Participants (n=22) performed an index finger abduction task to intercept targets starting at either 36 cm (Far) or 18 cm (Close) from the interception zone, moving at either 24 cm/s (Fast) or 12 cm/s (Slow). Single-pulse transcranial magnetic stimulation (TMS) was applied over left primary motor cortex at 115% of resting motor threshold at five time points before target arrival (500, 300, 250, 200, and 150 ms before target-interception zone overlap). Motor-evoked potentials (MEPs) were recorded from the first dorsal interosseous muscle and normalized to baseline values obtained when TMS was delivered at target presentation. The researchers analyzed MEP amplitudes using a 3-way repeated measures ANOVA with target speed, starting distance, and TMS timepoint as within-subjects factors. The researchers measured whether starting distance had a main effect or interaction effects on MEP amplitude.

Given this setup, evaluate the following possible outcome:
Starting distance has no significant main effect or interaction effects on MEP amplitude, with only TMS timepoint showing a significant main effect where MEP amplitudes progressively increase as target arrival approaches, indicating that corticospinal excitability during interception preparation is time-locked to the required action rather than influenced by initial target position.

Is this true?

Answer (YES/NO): NO